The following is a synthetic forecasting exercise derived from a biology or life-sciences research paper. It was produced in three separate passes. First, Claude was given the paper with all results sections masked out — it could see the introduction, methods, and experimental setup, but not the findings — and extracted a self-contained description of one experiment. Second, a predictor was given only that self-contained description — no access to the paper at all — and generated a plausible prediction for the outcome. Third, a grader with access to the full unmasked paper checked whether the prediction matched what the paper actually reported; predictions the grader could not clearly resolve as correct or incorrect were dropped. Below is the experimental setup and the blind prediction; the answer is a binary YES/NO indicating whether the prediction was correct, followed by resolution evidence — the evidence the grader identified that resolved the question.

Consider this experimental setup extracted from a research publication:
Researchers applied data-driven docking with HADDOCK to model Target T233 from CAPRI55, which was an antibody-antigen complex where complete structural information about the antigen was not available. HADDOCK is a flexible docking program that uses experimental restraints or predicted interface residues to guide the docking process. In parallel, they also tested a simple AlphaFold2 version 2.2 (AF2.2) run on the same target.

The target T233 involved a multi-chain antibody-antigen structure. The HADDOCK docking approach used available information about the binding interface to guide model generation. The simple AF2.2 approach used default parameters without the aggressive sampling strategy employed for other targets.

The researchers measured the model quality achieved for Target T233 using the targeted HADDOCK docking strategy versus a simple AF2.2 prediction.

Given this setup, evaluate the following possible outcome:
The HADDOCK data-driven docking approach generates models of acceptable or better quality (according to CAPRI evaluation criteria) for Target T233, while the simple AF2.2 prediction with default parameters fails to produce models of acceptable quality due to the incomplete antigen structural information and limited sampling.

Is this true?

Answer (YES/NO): NO